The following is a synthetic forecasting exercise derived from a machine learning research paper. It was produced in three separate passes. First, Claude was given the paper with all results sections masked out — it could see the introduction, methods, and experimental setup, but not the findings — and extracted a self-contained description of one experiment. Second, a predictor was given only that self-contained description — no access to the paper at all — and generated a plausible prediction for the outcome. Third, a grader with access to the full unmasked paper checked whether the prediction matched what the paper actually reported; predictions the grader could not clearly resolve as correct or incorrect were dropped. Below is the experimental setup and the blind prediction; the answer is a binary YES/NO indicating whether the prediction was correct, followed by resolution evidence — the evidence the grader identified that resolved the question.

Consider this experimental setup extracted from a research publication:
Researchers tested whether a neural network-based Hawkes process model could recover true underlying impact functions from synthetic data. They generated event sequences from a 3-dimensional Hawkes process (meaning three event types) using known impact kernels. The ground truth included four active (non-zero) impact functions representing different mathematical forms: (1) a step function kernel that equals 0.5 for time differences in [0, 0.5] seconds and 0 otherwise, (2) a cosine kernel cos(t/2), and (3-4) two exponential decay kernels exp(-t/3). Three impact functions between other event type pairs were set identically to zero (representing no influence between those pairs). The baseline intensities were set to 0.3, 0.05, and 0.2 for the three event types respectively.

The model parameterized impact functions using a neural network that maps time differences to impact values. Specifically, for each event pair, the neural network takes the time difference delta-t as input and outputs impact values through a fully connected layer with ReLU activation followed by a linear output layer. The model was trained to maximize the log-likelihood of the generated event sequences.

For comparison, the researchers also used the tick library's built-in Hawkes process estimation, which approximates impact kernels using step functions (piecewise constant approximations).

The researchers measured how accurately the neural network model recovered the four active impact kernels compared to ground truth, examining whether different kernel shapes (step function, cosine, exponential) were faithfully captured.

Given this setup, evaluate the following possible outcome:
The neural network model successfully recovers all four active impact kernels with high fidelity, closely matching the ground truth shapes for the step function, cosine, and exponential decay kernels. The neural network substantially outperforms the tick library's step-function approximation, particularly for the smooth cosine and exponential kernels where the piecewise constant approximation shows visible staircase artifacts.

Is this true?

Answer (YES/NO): NO